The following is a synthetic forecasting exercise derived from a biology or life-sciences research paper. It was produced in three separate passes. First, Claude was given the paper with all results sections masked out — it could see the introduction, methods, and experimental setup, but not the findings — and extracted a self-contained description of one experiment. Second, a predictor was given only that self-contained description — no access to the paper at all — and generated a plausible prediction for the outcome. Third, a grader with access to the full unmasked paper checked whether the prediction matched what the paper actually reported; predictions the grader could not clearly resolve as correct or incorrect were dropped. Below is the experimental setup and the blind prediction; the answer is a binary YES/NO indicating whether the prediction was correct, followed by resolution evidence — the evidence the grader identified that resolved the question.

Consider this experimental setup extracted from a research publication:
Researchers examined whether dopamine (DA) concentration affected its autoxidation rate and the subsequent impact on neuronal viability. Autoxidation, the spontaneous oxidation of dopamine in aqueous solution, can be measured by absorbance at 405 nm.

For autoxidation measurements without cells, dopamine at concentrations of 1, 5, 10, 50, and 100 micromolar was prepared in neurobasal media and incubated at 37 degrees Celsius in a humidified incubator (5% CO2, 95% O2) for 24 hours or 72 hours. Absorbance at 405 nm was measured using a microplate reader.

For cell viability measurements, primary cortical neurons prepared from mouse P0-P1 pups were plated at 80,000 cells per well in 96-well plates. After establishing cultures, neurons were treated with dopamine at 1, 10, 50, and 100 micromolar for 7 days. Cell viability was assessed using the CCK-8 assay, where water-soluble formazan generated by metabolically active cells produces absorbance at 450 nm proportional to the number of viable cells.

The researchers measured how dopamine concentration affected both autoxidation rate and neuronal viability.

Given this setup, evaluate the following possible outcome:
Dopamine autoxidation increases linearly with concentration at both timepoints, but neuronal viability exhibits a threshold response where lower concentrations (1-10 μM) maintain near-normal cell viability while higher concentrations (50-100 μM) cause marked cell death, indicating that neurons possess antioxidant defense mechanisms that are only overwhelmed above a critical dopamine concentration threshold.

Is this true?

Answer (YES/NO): NO